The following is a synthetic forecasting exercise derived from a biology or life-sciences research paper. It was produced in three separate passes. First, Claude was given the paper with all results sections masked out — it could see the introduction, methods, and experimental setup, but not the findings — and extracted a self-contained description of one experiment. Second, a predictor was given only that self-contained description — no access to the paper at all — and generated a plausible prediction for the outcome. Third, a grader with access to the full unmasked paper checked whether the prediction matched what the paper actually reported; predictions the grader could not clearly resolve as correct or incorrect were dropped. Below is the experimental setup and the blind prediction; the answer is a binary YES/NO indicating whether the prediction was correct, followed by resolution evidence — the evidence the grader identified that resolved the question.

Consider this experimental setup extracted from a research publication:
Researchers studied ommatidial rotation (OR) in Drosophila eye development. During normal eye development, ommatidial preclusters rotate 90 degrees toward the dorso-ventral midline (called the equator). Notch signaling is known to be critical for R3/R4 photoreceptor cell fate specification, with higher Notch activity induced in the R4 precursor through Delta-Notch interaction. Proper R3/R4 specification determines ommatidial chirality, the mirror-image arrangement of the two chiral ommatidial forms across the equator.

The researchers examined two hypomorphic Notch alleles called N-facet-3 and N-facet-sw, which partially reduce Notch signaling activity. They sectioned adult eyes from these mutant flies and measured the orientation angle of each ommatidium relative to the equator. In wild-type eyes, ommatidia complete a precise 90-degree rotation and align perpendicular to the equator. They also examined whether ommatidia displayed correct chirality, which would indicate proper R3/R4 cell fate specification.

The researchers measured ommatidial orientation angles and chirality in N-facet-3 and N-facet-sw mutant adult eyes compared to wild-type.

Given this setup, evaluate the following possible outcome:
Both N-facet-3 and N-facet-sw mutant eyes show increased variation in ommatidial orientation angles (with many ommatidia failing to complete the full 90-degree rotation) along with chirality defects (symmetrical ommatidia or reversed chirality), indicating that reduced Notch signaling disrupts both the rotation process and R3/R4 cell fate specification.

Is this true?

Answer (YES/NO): NO